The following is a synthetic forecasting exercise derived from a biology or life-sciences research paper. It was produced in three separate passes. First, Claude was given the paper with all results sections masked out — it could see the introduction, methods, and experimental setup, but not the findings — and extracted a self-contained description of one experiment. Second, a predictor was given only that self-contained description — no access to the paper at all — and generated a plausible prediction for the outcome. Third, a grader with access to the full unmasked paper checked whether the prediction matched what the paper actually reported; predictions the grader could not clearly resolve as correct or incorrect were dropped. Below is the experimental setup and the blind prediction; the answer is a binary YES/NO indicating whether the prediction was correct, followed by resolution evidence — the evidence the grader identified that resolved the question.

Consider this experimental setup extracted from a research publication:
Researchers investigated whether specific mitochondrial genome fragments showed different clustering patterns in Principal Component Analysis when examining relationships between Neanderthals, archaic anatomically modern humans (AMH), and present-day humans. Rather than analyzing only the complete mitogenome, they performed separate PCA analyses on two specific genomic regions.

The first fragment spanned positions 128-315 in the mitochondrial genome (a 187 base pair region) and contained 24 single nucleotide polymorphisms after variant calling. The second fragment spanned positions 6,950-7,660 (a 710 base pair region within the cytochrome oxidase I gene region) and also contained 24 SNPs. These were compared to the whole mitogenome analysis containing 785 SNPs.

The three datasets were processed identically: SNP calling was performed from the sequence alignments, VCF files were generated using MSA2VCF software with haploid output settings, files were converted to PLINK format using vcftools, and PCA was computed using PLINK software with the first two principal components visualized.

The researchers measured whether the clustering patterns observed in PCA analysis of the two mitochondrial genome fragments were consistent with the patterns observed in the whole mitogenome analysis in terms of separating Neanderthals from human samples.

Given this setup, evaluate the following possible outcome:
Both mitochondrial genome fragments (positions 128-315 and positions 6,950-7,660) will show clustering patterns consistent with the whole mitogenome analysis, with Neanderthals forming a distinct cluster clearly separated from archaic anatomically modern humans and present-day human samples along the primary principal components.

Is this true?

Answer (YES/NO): NO